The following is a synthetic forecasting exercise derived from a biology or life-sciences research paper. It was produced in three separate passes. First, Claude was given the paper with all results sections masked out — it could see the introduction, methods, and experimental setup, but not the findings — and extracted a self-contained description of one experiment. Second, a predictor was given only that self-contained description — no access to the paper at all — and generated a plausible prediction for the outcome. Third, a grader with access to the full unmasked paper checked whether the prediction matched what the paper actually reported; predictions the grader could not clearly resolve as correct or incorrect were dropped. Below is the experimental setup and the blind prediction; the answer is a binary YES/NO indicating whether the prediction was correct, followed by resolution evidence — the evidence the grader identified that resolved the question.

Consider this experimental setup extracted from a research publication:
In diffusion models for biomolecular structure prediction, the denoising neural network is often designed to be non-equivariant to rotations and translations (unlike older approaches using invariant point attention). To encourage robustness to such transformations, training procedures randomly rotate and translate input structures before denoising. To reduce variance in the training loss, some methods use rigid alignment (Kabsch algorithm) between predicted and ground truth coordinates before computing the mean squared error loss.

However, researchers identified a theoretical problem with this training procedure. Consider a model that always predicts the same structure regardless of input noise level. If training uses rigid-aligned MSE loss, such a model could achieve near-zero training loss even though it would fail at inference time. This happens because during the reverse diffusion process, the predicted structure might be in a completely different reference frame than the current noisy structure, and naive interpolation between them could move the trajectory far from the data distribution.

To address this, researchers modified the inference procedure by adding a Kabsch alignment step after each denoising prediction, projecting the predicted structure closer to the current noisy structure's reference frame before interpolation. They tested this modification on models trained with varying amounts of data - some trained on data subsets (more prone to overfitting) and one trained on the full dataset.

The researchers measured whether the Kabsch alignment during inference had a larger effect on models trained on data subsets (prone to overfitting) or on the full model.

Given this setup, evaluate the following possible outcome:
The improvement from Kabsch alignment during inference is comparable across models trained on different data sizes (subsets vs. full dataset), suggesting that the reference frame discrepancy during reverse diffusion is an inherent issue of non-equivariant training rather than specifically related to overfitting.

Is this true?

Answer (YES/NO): NO